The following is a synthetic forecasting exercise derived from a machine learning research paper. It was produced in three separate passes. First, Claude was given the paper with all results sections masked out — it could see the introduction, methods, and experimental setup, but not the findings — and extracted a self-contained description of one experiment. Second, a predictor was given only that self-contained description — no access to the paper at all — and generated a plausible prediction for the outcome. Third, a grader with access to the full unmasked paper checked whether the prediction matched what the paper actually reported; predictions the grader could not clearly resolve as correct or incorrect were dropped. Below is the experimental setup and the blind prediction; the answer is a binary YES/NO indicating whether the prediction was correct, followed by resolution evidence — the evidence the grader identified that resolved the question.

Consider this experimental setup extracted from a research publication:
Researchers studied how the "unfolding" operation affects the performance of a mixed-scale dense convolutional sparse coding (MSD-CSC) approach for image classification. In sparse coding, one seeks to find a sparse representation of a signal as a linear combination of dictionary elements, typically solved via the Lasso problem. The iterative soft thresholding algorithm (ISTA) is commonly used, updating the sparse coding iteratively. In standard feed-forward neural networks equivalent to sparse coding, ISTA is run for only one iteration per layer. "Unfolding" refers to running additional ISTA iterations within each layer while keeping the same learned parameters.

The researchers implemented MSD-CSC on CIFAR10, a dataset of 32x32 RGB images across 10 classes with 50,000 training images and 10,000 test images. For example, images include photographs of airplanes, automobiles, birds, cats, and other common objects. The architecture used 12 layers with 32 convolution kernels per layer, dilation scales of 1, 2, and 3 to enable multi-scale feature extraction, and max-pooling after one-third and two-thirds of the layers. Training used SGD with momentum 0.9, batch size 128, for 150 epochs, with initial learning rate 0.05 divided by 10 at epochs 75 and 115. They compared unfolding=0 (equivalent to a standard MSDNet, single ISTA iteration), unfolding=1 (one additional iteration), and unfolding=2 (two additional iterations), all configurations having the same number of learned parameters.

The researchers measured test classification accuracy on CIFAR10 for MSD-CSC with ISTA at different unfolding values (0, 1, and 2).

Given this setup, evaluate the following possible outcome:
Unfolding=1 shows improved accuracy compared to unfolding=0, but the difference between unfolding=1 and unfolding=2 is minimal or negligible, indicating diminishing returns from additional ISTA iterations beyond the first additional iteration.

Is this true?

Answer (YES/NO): NO